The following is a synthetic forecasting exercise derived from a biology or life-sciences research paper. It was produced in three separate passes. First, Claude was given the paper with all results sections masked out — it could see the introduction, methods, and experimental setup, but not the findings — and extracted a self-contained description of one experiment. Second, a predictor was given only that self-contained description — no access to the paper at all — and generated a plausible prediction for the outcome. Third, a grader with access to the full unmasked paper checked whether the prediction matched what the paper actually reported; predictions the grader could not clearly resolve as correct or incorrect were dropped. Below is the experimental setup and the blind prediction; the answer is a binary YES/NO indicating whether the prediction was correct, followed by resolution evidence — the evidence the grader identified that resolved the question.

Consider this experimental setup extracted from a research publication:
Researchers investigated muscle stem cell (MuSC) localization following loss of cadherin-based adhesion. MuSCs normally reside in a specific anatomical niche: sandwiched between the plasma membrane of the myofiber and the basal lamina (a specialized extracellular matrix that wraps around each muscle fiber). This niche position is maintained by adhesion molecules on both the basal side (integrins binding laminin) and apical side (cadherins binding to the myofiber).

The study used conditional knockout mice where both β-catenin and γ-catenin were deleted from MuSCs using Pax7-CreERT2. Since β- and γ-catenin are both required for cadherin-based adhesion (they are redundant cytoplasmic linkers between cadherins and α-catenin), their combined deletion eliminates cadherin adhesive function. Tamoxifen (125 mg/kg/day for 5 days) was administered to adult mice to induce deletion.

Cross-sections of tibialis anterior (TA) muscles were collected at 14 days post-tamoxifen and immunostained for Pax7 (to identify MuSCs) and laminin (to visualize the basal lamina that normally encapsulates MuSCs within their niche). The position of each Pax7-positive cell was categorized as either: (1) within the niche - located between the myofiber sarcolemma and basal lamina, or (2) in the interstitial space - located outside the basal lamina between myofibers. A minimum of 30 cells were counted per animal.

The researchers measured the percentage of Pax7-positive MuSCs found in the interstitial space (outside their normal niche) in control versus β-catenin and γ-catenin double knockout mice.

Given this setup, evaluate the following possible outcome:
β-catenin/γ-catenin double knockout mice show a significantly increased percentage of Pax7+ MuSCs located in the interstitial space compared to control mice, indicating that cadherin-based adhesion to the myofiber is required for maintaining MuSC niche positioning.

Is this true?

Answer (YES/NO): YES